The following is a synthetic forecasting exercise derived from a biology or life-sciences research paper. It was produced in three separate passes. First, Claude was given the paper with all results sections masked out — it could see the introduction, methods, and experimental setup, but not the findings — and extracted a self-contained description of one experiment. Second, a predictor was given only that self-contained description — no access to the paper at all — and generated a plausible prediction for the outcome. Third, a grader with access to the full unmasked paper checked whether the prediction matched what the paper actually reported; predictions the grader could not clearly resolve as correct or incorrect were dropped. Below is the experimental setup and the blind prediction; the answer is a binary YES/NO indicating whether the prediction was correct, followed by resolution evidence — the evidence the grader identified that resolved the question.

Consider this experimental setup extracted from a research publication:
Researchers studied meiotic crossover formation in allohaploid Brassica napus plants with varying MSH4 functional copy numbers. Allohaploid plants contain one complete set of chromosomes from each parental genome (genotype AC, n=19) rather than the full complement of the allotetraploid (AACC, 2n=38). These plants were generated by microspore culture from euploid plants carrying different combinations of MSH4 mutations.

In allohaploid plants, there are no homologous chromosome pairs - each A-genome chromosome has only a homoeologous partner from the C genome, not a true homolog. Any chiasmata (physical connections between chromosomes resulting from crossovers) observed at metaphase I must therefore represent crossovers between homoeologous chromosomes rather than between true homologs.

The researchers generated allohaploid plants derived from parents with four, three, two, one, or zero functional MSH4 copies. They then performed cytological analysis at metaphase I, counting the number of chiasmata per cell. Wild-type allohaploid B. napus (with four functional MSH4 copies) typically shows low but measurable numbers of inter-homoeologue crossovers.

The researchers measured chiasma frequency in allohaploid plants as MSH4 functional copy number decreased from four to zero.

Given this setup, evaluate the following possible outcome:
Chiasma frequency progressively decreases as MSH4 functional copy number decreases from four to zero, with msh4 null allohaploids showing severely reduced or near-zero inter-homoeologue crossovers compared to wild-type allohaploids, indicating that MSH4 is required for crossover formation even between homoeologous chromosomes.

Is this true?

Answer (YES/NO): YES